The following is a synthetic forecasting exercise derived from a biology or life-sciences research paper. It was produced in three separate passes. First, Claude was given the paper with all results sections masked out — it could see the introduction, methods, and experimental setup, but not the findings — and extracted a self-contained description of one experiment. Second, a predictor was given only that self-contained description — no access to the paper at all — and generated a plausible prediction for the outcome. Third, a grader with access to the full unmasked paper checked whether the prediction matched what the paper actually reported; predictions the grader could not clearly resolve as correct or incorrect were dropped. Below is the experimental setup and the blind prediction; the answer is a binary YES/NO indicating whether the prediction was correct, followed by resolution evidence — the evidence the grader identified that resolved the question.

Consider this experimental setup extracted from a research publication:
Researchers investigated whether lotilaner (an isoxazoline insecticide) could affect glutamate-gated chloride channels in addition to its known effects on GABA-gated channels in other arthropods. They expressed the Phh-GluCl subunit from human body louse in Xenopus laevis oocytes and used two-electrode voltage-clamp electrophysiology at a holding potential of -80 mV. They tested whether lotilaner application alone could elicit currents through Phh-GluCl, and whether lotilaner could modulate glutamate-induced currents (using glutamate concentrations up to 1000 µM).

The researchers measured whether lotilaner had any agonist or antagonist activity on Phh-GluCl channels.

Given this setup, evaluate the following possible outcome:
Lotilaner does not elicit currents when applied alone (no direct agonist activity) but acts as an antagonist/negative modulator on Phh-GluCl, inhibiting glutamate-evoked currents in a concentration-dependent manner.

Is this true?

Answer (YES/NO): NO